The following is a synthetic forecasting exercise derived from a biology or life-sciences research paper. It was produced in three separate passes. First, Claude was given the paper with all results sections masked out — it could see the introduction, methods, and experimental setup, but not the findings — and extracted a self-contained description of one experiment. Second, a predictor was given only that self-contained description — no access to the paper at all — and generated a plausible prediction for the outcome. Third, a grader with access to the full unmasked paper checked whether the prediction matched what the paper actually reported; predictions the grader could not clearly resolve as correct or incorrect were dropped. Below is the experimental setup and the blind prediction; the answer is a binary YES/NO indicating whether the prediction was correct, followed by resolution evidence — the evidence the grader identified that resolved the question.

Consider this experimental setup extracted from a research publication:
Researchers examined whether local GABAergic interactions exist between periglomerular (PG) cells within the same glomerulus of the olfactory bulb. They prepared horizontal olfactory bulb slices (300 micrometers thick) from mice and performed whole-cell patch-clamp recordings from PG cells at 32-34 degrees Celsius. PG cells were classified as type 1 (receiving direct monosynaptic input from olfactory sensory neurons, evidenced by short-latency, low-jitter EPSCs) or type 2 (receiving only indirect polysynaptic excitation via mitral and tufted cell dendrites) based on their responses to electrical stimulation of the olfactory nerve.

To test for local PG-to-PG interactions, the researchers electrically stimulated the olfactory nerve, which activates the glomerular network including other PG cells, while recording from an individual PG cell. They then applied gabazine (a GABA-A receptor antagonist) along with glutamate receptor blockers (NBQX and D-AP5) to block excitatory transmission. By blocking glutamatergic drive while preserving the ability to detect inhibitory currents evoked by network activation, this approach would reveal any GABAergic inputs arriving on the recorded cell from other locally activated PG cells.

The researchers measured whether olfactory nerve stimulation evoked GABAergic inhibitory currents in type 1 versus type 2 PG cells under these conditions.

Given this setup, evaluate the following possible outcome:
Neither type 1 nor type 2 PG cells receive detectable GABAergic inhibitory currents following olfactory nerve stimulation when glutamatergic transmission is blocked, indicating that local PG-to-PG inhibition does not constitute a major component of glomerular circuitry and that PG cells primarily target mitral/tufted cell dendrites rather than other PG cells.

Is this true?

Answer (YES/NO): NO